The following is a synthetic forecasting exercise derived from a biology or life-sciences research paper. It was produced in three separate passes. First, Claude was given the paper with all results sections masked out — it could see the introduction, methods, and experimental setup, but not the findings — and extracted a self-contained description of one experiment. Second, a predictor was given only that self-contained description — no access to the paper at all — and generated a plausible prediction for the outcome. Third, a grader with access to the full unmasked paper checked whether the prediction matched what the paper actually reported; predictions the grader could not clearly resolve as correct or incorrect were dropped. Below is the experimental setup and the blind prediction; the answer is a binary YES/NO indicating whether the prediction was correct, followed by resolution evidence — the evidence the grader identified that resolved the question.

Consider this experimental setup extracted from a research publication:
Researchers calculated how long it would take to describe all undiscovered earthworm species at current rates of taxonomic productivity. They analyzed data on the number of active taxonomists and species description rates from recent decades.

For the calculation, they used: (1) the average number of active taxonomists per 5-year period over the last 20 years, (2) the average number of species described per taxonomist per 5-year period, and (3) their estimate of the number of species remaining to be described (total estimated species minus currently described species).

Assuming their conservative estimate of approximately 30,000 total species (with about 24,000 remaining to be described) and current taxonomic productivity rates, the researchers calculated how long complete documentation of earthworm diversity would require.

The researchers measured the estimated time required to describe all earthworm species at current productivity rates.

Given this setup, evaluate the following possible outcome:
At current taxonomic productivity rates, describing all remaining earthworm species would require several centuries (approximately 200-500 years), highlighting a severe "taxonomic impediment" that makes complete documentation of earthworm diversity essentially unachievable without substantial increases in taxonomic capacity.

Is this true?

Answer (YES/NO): NO